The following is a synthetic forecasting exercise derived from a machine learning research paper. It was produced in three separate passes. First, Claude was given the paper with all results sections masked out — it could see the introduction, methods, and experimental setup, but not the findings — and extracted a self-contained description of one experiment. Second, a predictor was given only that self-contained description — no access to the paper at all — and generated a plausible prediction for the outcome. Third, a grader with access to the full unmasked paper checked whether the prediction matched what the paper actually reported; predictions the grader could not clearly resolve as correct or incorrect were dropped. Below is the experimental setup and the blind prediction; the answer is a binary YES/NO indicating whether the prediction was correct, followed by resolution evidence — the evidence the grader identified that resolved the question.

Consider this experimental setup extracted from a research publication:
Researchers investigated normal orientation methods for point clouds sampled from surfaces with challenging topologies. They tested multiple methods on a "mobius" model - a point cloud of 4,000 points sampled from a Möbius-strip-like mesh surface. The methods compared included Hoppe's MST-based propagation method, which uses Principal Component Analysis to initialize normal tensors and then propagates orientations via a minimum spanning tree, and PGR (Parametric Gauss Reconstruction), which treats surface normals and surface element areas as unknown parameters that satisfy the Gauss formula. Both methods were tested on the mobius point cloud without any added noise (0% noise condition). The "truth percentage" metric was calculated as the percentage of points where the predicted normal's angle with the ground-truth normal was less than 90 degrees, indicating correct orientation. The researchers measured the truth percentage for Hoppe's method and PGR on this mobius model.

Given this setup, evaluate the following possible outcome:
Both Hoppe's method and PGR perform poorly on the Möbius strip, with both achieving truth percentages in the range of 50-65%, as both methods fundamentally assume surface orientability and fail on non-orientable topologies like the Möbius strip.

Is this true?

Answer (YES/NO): NO